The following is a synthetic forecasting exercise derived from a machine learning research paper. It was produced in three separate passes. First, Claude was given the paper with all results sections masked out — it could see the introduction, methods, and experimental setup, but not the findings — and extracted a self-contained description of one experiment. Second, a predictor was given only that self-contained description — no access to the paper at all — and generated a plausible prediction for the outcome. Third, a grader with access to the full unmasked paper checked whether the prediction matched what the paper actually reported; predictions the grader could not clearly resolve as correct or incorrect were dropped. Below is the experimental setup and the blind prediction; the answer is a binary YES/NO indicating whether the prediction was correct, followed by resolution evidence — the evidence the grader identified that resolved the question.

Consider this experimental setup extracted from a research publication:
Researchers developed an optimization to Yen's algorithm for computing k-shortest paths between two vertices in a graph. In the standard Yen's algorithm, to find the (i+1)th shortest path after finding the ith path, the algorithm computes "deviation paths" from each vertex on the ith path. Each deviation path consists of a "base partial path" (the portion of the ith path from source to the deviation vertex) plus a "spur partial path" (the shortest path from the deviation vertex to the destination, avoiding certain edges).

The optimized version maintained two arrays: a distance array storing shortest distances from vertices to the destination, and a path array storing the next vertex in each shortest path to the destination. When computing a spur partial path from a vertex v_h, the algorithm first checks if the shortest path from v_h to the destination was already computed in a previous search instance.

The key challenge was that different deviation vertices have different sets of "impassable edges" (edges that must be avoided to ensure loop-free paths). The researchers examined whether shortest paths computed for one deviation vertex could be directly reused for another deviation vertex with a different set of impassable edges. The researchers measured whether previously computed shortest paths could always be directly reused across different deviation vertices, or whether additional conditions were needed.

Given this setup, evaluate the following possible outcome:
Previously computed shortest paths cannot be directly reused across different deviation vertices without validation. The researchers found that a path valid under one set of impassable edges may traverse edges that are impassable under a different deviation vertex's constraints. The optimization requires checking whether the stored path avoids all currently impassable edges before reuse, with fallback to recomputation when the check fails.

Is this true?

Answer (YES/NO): YES